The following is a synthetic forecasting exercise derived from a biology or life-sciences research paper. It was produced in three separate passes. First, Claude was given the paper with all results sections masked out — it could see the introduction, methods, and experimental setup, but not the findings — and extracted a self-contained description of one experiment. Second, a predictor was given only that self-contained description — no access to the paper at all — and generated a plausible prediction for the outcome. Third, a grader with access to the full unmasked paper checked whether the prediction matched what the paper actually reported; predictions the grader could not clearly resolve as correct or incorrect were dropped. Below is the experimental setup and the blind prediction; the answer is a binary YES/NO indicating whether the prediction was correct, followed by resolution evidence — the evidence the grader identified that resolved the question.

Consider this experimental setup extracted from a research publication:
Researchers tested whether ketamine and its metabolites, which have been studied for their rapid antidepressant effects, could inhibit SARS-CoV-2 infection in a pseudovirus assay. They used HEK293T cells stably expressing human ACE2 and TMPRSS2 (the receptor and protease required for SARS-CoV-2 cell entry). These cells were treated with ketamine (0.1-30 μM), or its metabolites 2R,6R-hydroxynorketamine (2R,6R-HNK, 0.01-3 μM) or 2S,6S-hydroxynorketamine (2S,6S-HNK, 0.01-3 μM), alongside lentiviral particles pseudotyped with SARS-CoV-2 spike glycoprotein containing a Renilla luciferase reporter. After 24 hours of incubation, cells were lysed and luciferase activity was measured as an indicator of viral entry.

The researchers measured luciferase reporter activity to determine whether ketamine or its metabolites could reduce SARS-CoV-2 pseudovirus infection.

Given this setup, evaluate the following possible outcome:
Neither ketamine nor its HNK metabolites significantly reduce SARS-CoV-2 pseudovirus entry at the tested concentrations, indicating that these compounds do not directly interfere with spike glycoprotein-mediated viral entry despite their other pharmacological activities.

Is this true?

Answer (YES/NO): YES